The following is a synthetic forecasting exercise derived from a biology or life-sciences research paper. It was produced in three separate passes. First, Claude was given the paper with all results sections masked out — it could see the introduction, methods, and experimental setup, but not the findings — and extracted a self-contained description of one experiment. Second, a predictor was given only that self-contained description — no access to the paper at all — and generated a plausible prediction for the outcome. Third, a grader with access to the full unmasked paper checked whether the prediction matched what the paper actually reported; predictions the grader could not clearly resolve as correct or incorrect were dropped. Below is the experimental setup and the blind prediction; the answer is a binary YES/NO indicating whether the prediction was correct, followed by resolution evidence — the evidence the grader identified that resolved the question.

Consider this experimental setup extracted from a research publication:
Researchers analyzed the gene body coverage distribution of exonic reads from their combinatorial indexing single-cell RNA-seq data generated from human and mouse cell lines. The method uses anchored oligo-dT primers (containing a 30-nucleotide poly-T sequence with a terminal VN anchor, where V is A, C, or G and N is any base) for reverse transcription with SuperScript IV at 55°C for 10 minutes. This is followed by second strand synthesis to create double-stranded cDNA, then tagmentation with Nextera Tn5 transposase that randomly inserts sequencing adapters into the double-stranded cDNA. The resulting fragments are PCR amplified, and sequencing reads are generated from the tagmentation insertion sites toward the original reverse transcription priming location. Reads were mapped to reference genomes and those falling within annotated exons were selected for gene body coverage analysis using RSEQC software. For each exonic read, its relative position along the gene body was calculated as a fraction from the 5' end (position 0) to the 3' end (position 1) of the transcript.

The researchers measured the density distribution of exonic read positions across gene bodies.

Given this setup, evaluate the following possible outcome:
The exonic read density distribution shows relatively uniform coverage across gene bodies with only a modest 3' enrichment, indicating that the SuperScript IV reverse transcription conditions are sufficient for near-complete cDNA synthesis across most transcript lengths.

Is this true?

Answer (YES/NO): NO